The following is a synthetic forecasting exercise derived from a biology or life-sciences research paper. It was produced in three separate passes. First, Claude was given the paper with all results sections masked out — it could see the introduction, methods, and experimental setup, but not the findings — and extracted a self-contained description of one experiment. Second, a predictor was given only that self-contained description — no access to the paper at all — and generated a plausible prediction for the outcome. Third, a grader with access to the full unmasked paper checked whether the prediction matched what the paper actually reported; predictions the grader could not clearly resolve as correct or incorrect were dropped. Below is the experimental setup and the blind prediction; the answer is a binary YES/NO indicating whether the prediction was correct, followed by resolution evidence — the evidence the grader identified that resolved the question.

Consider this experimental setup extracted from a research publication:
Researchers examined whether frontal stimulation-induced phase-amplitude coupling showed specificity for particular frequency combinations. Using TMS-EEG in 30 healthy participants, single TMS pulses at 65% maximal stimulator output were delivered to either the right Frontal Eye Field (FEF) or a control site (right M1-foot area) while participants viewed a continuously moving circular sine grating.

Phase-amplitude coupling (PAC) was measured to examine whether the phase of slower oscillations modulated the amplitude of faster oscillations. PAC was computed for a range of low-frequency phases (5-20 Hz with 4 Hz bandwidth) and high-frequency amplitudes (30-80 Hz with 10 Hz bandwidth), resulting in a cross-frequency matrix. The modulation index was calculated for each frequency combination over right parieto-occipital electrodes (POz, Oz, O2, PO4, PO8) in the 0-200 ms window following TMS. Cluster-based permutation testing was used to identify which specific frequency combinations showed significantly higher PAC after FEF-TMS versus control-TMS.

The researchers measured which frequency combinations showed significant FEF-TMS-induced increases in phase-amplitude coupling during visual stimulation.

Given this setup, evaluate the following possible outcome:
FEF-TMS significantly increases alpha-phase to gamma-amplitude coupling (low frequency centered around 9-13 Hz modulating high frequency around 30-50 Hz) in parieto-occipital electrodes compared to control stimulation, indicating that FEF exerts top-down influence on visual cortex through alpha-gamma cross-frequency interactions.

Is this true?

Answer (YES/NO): NO